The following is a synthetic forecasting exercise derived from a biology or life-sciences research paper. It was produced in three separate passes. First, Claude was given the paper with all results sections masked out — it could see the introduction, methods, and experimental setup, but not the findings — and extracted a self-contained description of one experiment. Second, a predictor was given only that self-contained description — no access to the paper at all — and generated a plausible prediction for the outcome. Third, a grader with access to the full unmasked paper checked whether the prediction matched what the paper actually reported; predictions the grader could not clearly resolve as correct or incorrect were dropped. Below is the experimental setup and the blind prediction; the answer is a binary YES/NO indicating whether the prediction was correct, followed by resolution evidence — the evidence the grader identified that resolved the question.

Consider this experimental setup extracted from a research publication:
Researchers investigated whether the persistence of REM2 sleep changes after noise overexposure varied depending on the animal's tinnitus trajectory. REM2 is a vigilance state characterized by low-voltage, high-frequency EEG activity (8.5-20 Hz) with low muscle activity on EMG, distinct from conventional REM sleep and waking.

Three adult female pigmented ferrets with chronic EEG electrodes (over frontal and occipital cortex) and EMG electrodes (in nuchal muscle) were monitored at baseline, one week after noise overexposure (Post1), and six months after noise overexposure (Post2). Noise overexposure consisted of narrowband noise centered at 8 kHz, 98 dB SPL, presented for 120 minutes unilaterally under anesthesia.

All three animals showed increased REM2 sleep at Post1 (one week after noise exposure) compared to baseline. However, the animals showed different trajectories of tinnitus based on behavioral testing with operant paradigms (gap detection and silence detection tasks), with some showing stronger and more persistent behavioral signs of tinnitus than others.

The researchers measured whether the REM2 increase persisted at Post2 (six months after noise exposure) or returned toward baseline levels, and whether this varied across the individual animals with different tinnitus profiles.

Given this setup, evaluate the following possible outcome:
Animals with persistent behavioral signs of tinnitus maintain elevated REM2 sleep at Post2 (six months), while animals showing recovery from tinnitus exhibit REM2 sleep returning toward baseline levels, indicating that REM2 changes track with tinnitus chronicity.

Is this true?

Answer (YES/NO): NO